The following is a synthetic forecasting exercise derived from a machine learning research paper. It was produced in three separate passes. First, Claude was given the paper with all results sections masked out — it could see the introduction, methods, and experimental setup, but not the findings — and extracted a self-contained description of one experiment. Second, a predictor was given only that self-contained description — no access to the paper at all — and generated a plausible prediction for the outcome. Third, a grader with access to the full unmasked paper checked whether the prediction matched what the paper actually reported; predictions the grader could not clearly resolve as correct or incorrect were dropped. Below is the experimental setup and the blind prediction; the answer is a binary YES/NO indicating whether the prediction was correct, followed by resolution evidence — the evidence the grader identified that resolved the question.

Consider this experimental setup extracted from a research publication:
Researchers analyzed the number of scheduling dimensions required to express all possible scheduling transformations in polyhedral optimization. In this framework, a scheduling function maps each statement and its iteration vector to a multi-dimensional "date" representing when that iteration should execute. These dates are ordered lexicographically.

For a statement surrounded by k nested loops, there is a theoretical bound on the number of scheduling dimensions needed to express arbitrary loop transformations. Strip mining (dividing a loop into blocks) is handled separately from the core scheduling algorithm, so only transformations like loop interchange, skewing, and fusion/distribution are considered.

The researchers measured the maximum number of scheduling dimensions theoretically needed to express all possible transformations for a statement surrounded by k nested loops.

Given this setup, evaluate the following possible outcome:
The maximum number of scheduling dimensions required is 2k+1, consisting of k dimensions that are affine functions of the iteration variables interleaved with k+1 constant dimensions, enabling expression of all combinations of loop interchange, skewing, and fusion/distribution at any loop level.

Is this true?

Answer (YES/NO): YES